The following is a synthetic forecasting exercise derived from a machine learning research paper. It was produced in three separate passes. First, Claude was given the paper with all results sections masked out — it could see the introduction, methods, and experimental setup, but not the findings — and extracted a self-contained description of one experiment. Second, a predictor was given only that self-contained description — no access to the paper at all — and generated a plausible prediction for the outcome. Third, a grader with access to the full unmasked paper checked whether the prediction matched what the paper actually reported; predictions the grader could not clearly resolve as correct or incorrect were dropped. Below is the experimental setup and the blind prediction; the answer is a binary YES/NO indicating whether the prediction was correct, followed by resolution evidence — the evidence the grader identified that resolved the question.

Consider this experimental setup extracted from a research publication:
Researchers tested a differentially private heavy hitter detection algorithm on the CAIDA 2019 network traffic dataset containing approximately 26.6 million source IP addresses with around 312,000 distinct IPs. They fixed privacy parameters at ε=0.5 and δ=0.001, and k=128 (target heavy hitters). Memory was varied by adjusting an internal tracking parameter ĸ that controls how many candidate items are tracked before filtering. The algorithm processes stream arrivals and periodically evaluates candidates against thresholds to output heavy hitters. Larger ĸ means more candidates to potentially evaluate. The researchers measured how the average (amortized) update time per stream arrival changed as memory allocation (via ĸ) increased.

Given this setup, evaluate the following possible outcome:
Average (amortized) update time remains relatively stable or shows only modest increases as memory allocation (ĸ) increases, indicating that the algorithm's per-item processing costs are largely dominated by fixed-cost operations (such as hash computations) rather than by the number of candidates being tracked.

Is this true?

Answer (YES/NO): YES